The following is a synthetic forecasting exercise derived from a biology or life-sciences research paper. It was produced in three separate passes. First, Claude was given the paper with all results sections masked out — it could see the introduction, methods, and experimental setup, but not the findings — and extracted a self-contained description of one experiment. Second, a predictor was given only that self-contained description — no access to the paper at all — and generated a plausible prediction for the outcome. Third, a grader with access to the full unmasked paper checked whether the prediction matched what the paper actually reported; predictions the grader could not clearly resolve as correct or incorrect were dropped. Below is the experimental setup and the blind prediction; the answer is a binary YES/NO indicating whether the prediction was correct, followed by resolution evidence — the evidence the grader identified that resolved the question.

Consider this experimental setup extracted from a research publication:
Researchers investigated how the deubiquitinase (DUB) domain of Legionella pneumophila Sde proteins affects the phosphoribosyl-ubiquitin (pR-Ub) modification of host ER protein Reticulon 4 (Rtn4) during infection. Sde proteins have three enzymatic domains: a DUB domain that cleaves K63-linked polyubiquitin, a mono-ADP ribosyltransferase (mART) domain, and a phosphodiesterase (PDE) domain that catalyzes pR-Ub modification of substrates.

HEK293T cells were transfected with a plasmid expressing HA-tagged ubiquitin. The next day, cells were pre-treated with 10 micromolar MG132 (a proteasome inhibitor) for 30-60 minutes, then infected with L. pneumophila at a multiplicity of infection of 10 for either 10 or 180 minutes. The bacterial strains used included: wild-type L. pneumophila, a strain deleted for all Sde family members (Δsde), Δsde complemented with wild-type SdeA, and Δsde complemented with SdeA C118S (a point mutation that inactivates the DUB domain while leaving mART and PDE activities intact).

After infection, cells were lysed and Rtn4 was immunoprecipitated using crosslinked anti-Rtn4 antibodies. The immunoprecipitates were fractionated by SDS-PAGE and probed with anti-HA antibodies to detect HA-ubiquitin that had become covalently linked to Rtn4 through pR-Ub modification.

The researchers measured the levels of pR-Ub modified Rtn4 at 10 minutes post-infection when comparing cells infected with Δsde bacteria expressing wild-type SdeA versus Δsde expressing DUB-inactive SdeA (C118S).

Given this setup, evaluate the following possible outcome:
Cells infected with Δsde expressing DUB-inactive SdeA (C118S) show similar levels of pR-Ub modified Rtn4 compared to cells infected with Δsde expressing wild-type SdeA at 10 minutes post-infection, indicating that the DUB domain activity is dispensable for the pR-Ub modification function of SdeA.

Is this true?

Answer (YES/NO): NO